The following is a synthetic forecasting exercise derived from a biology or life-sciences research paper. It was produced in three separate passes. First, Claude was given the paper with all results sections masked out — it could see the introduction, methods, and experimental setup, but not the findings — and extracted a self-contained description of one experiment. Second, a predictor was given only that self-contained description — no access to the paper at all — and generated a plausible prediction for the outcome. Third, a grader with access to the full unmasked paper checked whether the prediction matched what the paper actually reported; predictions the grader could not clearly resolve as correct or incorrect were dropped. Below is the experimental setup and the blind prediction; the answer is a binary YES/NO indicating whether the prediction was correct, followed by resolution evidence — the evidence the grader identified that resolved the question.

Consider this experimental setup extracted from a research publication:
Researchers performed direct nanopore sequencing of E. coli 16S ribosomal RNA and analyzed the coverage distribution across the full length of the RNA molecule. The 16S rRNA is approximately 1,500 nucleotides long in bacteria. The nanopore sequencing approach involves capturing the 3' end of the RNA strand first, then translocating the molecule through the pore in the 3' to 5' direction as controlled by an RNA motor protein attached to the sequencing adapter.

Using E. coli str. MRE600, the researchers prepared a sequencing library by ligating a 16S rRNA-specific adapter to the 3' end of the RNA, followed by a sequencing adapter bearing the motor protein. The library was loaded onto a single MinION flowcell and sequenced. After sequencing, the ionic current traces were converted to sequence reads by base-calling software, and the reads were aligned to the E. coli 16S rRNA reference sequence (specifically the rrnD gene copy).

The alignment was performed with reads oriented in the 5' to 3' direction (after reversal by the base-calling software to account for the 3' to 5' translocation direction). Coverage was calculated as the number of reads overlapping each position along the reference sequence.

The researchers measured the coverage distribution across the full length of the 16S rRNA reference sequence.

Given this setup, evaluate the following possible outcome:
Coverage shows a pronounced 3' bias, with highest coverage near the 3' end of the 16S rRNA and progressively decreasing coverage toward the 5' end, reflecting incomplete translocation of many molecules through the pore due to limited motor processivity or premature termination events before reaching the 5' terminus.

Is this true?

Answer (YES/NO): NO